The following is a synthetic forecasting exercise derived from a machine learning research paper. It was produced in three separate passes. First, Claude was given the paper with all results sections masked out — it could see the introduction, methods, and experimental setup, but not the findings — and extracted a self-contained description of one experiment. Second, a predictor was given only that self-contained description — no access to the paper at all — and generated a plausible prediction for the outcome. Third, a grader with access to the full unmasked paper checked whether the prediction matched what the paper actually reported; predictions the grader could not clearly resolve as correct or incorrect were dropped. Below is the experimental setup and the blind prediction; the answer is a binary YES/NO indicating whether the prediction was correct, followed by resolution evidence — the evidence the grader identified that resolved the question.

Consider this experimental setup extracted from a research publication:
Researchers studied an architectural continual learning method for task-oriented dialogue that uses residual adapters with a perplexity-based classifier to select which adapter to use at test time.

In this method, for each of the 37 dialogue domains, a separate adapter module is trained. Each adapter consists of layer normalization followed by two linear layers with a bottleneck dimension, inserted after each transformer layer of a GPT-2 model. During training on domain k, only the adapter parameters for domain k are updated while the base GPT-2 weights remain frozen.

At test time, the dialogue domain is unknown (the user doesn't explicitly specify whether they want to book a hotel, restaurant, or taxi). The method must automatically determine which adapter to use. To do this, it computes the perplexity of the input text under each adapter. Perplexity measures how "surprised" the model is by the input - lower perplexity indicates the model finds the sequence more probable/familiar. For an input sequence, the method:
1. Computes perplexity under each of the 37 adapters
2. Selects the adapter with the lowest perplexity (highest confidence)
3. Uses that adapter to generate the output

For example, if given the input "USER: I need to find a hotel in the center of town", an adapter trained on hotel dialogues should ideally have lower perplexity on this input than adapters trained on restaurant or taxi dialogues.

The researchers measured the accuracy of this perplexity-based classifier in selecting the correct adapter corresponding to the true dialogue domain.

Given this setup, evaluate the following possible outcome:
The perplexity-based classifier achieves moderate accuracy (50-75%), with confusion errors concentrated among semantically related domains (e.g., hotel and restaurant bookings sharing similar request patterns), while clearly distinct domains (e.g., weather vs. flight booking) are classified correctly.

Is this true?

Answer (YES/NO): NO